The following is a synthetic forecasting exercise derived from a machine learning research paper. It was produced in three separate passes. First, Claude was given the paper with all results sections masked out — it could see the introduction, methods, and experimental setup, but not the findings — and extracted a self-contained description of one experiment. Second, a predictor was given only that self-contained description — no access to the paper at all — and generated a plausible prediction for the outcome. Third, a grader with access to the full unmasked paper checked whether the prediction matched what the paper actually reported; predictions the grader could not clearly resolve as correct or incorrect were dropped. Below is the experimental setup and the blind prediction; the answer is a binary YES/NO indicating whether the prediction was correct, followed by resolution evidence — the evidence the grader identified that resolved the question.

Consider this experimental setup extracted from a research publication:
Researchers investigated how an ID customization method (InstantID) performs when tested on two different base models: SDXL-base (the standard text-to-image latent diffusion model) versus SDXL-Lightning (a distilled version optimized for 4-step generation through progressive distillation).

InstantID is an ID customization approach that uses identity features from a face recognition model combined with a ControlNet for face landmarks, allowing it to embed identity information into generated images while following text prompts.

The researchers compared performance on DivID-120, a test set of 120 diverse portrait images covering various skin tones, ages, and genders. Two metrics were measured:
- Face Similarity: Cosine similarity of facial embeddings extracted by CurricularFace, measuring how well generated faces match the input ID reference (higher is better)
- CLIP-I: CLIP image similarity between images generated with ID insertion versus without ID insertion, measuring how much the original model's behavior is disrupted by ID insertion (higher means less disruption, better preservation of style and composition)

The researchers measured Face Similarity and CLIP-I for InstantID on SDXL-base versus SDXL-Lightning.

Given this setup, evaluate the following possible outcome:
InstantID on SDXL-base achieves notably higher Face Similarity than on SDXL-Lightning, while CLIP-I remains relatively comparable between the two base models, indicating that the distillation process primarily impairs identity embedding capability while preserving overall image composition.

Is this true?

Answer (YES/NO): NO